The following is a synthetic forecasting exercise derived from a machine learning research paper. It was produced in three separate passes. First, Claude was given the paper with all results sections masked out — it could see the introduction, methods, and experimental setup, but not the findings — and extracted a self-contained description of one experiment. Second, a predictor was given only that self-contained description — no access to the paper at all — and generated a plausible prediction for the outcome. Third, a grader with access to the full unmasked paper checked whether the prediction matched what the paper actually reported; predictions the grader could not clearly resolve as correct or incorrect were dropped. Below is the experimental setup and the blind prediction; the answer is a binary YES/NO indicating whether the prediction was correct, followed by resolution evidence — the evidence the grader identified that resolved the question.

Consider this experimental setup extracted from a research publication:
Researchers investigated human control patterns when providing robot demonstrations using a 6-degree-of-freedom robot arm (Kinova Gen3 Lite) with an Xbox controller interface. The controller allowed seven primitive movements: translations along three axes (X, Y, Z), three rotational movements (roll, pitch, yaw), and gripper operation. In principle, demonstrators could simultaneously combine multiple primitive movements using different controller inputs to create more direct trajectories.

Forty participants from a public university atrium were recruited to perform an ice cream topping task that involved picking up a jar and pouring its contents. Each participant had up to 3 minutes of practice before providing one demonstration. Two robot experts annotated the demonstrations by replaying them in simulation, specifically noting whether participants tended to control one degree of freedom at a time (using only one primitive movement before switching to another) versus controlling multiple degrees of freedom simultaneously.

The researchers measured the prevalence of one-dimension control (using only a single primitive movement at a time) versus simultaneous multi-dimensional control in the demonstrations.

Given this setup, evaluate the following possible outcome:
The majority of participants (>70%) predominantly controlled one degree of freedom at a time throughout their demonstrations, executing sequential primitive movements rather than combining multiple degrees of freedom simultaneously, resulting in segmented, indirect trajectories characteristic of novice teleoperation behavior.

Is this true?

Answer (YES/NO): NO